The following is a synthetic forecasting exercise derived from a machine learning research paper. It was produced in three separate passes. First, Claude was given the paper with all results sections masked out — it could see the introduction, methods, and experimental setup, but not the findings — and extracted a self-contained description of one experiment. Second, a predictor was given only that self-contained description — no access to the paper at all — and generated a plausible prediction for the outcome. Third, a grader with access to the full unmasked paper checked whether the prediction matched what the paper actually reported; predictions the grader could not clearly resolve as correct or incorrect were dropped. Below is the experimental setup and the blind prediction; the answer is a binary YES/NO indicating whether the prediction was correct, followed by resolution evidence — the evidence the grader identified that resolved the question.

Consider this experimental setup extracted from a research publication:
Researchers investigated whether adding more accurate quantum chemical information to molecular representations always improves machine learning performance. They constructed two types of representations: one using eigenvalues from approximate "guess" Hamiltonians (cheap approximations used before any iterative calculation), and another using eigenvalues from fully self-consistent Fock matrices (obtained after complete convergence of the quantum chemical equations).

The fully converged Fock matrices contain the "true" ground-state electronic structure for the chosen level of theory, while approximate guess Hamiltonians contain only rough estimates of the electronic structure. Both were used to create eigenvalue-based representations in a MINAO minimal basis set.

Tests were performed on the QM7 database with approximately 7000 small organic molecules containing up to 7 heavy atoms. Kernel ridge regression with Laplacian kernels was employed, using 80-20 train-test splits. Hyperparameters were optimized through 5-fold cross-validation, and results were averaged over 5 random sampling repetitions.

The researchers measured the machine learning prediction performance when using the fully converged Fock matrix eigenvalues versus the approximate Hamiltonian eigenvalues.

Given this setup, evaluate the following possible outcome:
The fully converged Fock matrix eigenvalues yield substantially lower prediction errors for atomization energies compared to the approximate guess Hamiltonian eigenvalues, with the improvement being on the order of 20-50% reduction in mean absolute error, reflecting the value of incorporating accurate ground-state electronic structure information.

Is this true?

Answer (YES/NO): NO